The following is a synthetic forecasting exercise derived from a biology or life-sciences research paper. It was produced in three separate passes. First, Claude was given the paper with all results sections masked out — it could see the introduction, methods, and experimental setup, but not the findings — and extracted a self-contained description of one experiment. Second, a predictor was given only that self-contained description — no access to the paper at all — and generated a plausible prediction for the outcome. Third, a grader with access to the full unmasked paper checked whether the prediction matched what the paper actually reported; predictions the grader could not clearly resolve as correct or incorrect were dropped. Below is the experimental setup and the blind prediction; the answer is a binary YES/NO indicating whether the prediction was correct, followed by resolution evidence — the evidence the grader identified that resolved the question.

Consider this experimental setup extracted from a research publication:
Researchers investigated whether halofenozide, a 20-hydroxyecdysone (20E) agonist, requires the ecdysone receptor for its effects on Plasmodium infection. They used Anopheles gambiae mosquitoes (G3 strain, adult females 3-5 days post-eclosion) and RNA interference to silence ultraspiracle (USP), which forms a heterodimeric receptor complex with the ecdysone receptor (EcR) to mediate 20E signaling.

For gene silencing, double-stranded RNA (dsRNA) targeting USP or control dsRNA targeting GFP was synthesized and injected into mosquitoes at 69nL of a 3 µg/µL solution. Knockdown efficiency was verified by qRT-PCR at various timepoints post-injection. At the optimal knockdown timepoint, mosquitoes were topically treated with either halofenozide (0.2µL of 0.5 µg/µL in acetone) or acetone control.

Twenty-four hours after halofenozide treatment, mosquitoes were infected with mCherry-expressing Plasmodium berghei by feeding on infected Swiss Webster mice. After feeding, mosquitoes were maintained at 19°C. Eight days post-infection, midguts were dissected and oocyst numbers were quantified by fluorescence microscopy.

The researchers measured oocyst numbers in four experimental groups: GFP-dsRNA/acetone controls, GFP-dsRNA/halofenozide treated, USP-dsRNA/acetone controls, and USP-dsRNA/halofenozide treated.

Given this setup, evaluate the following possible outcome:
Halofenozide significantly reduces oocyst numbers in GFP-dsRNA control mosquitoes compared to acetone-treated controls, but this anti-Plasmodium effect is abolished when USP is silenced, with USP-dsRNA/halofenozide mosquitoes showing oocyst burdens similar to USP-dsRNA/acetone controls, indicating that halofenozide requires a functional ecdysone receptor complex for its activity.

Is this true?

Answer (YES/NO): YES